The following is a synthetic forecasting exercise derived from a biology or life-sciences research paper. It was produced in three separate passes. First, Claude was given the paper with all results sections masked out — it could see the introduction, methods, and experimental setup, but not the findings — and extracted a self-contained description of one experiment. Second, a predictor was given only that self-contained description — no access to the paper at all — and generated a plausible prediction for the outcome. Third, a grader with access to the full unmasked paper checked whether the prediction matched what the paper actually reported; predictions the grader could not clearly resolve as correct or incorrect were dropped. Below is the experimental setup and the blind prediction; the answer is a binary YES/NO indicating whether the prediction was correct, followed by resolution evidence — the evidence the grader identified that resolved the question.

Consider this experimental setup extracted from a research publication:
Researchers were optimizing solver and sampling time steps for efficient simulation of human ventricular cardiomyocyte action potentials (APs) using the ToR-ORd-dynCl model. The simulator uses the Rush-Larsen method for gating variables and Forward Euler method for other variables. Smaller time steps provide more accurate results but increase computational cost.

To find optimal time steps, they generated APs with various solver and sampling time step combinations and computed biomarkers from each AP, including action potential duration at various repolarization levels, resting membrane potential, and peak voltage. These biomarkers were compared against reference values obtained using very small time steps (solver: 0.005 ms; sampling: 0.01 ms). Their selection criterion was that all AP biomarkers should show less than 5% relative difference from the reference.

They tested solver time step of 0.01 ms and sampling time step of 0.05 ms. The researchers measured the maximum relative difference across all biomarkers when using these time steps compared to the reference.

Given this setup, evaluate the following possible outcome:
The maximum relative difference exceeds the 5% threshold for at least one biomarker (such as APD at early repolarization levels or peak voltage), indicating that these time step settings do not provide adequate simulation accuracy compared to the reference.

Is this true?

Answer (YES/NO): NO